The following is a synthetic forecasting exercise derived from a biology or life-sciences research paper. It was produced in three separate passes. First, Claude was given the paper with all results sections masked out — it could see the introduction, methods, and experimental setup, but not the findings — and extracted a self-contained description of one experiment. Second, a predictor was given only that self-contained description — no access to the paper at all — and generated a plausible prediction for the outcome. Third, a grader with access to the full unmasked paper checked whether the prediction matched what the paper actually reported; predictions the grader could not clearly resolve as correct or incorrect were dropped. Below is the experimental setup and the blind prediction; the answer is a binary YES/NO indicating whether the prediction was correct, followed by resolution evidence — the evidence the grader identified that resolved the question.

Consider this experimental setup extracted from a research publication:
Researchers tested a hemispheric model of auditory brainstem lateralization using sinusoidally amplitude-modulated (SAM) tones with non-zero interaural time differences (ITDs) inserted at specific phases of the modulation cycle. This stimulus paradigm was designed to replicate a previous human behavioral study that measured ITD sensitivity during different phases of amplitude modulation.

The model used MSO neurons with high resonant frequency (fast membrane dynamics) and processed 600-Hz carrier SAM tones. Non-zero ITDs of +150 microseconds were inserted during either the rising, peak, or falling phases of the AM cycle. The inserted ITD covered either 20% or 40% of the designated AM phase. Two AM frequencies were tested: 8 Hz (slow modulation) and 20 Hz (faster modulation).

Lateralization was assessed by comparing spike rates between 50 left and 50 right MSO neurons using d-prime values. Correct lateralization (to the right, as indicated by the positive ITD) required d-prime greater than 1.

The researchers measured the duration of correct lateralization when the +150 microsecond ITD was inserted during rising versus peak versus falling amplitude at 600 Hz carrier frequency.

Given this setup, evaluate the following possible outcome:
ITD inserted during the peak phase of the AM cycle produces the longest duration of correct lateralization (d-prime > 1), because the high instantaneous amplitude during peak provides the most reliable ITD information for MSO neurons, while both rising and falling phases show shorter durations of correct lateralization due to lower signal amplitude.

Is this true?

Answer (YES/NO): NO